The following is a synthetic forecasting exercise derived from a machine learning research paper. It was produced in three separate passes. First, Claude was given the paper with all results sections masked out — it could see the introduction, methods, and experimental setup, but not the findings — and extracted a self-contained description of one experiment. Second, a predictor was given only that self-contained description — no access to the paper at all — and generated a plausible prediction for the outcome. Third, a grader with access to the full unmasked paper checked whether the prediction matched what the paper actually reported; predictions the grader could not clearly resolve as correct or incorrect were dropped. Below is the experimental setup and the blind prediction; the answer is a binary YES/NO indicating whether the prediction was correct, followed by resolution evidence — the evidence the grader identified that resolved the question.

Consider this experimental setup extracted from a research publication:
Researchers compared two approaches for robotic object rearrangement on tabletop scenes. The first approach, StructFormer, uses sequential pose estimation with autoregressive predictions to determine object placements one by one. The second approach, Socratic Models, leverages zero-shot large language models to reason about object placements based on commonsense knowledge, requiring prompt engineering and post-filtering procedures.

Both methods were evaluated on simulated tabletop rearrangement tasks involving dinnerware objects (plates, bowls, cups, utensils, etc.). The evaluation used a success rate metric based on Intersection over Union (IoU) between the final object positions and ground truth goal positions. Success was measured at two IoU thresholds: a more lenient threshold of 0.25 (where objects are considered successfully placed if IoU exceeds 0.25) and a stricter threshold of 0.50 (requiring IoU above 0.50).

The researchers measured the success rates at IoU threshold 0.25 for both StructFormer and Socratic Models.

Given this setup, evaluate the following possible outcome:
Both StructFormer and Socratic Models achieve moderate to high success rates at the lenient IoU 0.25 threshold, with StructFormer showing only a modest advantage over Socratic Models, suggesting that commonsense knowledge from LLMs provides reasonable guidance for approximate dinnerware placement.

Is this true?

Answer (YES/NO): NO